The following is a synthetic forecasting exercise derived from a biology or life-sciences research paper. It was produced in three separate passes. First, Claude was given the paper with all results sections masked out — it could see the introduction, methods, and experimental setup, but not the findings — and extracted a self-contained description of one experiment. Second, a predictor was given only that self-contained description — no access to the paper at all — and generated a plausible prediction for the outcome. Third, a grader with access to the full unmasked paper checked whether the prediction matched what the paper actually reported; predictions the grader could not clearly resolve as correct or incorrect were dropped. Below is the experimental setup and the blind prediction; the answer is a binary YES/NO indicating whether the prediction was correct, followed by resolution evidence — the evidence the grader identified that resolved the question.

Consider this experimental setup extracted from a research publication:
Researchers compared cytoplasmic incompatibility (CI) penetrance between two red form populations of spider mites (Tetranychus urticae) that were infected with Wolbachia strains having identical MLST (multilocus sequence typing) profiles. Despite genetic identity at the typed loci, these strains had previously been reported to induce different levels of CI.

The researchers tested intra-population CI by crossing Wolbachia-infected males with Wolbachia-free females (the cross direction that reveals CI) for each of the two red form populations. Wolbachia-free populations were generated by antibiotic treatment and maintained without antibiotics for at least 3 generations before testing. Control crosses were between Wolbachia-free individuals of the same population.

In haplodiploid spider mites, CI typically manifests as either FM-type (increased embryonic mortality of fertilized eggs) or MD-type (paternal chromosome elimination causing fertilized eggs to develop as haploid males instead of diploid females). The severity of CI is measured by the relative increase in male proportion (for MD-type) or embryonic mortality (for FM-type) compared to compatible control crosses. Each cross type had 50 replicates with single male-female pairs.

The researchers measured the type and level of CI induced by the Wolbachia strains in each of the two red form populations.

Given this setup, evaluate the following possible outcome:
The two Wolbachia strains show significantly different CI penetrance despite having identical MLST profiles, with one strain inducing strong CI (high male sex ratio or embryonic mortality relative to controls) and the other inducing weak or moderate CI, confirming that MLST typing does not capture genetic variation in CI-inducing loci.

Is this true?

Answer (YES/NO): NO